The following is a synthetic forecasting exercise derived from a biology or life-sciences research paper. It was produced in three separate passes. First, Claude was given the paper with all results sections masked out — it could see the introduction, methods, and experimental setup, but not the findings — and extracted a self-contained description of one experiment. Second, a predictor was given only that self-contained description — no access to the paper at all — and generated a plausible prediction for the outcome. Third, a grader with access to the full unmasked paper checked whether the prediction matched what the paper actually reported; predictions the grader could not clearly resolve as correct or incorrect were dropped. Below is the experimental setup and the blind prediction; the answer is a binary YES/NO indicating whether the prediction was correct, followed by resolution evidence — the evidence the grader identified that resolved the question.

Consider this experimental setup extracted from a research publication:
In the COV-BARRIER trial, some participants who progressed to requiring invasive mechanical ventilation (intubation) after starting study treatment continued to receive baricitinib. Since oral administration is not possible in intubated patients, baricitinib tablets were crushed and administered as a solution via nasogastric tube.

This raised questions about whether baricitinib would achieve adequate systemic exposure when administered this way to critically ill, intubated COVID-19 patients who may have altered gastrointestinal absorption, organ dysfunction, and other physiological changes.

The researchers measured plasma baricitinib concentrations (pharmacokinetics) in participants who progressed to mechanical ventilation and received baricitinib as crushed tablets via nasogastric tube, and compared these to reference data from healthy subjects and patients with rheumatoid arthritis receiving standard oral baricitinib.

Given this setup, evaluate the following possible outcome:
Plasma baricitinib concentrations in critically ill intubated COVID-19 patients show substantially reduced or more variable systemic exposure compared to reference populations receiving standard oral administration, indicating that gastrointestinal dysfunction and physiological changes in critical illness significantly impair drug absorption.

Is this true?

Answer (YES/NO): NO